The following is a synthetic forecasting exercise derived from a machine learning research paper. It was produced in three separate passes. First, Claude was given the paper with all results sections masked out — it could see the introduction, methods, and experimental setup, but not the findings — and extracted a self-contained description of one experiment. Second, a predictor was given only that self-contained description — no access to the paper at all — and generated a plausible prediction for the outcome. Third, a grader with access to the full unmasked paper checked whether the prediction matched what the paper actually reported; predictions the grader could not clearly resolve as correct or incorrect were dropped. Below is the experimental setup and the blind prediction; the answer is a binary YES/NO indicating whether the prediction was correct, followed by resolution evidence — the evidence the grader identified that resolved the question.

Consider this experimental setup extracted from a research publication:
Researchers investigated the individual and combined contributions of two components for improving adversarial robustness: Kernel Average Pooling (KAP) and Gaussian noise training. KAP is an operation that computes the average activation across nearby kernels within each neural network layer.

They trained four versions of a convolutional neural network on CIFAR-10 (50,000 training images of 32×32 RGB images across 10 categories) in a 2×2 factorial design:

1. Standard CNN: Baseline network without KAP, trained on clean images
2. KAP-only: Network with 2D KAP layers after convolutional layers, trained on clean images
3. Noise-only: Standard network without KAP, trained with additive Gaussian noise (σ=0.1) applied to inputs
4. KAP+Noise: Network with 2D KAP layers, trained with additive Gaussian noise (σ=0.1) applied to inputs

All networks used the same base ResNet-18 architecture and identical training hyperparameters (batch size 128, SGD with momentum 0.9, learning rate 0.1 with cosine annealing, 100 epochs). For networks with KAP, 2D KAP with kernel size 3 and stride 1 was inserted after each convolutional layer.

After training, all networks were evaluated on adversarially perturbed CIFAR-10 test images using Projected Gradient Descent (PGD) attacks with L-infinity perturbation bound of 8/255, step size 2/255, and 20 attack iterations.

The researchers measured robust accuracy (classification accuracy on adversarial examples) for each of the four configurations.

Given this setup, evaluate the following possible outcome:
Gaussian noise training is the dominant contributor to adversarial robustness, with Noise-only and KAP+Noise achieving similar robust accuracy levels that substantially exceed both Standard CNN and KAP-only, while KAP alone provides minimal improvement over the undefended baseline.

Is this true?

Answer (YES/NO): NO